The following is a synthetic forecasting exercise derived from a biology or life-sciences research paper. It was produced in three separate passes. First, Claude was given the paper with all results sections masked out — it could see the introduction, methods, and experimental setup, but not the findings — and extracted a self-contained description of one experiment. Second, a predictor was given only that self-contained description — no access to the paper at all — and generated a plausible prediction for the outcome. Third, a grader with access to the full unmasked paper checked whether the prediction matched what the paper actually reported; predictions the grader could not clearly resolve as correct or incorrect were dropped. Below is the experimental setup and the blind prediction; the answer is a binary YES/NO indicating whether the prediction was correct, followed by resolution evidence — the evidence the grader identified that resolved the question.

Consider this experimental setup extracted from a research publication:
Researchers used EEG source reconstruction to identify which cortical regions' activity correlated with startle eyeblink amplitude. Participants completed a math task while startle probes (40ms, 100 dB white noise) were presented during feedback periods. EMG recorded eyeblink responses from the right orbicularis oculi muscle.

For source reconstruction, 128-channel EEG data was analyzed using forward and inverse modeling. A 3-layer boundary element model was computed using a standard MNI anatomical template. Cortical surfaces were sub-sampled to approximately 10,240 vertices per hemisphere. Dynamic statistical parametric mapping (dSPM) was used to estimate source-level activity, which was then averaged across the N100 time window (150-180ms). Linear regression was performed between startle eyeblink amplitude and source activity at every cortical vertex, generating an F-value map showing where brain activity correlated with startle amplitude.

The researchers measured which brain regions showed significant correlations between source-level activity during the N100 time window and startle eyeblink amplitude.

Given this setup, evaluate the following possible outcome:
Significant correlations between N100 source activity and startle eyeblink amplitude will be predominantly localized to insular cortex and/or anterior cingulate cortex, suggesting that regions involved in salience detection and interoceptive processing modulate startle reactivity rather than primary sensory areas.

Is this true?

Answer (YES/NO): NO